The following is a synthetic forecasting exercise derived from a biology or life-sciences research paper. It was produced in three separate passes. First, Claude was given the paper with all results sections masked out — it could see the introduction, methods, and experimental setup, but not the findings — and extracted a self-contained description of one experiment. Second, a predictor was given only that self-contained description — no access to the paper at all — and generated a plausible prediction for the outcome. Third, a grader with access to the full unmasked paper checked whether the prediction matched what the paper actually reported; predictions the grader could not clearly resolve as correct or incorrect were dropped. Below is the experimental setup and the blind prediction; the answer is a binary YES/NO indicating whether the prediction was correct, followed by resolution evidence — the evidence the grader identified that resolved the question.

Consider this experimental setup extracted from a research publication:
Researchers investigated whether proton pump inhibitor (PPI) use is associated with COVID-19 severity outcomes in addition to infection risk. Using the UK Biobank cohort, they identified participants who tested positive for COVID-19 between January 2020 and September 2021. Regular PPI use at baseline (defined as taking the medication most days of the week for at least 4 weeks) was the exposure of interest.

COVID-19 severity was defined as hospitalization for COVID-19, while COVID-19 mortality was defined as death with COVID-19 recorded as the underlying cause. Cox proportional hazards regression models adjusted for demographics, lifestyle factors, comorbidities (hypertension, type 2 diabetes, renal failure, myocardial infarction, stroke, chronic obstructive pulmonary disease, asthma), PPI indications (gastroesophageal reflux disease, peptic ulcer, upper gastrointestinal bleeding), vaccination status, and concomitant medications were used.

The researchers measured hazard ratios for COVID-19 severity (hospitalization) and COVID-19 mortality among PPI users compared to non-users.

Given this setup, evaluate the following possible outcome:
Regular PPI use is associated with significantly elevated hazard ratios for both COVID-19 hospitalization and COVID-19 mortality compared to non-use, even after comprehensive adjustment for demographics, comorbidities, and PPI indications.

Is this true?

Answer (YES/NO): YES